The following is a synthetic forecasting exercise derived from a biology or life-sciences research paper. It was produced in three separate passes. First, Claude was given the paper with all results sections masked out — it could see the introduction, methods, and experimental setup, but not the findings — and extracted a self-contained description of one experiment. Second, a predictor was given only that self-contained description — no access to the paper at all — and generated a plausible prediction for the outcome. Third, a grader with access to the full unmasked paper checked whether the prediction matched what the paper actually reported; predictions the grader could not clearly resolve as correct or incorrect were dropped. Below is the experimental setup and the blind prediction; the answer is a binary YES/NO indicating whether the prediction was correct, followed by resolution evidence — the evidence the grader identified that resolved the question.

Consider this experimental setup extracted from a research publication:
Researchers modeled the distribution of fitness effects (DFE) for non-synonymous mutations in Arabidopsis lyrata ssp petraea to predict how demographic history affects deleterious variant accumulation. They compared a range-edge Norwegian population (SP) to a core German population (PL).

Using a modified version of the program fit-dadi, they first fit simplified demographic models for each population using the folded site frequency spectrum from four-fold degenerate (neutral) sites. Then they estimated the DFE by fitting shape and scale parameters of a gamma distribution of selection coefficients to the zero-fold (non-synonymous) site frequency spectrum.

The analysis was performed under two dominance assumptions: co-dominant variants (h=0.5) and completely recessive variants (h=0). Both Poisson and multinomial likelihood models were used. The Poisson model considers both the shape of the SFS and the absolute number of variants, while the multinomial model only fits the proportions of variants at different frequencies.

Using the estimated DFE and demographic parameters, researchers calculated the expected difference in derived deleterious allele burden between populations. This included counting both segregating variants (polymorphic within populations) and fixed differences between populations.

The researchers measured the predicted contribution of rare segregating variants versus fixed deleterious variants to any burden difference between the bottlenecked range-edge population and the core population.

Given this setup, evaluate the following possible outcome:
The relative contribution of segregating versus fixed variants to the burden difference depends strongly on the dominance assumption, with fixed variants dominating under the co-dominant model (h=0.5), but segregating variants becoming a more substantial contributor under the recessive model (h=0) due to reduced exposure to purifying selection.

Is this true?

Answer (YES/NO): NO